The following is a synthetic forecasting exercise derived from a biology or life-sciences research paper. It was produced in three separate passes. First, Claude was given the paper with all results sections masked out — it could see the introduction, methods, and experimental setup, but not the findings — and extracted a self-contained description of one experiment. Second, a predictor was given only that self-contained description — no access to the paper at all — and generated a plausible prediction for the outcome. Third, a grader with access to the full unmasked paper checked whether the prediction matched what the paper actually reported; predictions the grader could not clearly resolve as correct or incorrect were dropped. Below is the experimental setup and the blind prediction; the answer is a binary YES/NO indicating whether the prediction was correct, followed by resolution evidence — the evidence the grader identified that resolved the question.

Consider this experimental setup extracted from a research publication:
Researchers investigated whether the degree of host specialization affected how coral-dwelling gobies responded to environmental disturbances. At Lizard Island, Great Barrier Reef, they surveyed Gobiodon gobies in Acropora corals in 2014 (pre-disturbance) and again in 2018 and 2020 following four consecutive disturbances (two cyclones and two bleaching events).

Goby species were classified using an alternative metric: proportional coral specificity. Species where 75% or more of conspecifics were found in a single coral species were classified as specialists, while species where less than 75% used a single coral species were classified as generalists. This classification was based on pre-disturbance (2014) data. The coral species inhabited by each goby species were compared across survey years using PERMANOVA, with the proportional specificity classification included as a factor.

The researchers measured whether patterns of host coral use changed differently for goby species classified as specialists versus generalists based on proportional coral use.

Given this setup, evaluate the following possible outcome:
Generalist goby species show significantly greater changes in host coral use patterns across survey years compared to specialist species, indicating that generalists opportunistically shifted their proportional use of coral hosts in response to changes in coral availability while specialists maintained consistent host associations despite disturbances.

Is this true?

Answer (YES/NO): NO